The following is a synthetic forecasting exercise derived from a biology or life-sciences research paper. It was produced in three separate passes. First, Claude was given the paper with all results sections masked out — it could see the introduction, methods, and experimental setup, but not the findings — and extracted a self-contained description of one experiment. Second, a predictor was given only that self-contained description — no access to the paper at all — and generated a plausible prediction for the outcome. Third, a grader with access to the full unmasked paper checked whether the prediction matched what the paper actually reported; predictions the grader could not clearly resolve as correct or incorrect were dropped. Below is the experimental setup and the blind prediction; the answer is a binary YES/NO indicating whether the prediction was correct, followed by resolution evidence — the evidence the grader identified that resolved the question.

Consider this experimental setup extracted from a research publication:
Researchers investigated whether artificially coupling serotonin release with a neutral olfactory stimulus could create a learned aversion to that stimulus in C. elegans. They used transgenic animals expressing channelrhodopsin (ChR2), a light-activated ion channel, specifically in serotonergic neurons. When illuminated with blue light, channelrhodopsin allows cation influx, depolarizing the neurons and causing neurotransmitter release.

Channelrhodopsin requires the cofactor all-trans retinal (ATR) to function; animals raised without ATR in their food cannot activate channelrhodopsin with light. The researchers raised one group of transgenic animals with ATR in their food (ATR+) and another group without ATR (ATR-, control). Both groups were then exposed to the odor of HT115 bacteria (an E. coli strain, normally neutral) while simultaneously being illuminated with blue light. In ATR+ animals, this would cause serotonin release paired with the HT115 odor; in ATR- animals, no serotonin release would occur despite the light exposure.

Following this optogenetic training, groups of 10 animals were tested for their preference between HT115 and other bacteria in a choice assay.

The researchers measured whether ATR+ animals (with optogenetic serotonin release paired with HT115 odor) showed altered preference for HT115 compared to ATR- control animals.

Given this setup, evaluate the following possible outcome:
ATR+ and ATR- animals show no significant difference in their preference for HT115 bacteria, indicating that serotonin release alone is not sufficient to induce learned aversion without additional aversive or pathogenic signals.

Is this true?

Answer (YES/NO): NO